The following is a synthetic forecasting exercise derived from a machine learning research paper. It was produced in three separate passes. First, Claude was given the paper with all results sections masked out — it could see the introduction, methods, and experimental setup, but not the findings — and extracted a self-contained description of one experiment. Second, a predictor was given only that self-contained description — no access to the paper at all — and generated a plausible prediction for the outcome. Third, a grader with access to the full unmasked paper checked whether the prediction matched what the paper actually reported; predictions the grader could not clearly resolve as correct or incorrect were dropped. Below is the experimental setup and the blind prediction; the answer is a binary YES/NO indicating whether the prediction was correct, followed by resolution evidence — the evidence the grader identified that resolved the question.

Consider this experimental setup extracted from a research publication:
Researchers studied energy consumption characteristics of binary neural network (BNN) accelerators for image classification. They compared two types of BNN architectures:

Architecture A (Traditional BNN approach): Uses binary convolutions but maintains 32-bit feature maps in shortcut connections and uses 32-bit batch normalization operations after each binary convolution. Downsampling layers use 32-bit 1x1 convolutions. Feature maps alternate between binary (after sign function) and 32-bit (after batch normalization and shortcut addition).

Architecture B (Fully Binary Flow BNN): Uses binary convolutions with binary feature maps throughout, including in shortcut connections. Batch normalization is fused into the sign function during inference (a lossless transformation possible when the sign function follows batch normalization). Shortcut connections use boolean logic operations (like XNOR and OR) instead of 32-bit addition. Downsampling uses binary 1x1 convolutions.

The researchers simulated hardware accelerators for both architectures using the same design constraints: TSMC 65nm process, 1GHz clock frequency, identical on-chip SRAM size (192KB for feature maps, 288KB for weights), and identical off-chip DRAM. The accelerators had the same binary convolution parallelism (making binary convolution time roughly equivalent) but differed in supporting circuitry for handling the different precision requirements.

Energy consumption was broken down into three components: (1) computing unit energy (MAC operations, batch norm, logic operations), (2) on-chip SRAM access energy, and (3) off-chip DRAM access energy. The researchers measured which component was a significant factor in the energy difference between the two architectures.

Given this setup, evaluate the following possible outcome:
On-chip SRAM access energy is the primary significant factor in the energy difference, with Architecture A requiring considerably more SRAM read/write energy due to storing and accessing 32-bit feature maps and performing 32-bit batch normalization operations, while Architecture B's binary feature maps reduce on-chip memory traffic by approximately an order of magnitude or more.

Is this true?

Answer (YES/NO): NO